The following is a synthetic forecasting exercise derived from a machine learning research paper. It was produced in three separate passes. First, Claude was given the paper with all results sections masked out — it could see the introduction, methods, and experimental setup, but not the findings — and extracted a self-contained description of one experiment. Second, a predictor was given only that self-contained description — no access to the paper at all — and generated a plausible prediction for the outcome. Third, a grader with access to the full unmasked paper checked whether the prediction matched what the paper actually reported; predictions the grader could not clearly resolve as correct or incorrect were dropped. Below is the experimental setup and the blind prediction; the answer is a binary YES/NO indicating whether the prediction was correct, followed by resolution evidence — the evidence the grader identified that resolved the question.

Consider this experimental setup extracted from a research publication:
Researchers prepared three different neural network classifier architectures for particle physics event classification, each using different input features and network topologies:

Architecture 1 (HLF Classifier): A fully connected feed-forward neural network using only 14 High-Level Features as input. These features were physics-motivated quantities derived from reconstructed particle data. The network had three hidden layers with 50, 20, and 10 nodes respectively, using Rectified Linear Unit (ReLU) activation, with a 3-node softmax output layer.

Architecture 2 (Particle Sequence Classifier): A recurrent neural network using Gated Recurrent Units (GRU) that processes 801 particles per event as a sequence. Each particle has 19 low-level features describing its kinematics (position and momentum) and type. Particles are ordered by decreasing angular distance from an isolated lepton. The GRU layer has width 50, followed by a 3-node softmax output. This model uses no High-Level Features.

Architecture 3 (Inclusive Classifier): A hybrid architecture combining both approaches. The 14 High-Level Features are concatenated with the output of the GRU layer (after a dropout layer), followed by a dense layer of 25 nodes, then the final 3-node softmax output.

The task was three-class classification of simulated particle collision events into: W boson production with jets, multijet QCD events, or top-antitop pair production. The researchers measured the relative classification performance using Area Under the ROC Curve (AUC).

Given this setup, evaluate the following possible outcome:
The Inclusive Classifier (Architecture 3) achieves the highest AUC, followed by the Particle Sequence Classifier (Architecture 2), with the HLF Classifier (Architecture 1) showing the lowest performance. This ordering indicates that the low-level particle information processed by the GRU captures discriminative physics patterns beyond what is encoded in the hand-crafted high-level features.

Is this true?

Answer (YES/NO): YES